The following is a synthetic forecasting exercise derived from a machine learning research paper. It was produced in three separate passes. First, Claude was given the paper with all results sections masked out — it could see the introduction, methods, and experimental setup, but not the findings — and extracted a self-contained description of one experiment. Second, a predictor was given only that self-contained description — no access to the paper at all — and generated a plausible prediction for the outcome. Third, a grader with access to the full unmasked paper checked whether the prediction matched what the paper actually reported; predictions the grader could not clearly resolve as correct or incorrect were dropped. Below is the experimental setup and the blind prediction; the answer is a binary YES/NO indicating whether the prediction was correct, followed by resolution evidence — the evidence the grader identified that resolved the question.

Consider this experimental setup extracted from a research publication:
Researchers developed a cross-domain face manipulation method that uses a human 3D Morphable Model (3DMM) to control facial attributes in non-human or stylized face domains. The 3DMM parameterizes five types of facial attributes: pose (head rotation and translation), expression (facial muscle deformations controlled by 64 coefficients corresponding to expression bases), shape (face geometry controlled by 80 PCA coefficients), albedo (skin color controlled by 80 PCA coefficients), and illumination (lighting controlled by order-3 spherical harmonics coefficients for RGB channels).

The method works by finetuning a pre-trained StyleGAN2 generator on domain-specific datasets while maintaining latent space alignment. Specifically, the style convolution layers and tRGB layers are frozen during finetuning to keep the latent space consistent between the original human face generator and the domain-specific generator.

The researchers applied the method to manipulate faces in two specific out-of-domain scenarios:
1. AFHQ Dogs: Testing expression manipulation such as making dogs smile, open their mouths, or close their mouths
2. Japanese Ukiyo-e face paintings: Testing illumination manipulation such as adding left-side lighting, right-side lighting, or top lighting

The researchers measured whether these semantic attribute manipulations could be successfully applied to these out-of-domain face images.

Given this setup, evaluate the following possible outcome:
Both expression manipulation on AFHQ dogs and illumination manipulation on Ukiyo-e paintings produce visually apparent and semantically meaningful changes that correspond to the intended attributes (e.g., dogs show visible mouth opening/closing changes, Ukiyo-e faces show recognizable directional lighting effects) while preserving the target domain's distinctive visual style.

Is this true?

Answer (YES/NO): NO